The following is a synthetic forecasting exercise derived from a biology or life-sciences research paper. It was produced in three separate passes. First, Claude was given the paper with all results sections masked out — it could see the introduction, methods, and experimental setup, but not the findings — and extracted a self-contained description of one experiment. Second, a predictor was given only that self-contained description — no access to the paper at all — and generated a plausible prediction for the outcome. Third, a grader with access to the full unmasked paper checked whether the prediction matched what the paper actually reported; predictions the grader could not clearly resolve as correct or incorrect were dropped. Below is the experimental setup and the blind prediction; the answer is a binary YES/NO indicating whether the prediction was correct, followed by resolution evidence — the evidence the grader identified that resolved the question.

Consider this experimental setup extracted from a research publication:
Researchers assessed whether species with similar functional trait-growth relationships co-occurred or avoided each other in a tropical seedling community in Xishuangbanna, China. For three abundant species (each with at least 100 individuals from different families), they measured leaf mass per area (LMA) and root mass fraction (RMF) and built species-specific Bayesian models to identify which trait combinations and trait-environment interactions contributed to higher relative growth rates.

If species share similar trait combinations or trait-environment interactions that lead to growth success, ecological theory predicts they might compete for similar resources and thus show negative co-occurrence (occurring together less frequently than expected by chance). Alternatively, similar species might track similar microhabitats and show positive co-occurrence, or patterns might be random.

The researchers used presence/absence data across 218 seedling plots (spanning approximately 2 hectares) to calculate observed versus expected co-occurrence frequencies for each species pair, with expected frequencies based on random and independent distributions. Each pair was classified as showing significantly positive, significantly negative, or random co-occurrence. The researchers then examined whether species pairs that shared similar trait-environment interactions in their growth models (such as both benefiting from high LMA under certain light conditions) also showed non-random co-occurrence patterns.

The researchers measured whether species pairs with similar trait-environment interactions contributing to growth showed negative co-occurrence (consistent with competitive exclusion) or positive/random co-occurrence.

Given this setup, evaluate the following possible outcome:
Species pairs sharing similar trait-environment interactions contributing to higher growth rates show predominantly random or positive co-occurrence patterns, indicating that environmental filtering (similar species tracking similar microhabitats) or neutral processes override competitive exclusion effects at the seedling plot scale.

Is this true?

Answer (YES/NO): NO